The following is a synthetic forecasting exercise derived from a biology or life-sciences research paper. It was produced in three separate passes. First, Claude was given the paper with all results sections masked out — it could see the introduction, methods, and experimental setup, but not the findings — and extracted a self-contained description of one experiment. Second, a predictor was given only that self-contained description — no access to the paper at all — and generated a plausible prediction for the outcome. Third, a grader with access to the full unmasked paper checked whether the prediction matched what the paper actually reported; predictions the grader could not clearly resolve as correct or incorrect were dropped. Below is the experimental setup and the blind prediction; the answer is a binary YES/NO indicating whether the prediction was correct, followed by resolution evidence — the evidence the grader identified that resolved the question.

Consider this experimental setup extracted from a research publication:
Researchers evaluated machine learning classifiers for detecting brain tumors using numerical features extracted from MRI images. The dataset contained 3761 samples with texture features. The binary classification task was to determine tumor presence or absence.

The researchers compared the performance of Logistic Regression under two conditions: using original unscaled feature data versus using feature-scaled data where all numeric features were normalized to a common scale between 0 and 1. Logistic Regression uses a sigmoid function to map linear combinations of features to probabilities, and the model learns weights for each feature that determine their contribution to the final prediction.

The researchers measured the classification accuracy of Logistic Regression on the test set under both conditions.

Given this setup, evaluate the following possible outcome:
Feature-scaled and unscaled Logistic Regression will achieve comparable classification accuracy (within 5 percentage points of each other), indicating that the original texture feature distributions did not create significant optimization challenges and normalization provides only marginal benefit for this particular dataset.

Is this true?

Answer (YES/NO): NO